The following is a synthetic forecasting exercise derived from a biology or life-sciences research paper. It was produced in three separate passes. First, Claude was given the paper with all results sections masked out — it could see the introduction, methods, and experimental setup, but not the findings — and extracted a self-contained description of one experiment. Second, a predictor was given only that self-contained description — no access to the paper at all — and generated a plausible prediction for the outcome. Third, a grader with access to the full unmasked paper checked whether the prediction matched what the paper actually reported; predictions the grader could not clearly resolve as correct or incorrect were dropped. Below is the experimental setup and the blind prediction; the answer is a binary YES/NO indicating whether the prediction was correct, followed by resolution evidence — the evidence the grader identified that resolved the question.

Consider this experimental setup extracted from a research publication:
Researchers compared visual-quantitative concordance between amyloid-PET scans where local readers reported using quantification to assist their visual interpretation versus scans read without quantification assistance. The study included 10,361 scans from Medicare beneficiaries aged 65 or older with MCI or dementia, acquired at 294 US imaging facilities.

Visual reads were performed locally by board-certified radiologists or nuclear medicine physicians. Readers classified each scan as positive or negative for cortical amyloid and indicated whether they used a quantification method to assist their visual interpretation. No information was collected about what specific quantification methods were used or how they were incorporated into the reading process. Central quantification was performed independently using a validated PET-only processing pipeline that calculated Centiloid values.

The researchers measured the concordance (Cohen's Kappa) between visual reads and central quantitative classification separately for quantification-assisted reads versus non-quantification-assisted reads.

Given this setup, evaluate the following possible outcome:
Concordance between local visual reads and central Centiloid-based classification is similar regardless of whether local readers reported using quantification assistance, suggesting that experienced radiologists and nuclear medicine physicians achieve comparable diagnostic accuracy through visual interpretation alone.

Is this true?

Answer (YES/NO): NO